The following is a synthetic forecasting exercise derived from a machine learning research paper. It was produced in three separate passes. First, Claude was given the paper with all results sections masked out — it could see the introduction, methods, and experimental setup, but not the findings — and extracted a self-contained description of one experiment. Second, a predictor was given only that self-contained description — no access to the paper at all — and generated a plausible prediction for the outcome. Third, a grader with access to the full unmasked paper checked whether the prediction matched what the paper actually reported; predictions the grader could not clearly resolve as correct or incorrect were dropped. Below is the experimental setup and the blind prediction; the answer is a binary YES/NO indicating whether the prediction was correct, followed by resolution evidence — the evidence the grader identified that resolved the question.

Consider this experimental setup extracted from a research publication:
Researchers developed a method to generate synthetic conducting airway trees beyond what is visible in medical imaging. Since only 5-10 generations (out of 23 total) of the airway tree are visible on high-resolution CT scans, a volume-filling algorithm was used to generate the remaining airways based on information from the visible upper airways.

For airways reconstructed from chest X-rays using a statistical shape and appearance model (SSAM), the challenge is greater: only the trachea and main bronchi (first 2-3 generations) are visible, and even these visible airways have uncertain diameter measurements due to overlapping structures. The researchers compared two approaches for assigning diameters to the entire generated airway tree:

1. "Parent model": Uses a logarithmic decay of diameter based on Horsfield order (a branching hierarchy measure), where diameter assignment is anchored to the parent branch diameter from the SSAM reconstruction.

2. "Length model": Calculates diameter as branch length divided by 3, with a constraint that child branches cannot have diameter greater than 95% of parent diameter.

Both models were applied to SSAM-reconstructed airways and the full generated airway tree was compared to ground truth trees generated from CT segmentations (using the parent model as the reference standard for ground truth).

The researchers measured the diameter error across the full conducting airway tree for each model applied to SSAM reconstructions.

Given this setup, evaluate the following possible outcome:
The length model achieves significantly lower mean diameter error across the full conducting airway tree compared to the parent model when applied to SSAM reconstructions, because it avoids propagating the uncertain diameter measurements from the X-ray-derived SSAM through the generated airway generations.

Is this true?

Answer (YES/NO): YES